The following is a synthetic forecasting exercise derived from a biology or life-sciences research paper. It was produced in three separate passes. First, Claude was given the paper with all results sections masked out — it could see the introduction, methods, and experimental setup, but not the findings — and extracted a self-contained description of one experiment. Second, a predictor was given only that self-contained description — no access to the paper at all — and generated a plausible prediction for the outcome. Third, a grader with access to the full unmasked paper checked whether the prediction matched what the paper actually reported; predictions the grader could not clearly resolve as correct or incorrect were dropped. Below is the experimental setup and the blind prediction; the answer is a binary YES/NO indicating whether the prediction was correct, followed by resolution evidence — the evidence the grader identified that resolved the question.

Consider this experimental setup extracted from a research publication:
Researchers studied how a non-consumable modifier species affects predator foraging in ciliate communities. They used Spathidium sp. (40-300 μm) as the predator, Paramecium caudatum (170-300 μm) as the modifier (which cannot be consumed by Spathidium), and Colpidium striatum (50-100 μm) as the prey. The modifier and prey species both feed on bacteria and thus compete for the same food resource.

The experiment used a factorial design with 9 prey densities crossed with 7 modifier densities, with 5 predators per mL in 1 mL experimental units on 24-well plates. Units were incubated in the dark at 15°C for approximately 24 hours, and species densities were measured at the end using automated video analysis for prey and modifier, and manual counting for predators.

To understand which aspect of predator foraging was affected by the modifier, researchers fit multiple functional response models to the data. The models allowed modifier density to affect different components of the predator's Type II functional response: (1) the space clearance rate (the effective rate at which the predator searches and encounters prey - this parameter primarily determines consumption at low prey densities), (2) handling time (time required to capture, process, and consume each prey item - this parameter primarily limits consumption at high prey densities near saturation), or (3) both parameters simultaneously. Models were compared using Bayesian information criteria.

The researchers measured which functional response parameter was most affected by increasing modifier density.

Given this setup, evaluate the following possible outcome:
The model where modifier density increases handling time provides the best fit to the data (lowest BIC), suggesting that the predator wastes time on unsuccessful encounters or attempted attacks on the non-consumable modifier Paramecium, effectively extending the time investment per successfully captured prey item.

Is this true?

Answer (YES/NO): NO